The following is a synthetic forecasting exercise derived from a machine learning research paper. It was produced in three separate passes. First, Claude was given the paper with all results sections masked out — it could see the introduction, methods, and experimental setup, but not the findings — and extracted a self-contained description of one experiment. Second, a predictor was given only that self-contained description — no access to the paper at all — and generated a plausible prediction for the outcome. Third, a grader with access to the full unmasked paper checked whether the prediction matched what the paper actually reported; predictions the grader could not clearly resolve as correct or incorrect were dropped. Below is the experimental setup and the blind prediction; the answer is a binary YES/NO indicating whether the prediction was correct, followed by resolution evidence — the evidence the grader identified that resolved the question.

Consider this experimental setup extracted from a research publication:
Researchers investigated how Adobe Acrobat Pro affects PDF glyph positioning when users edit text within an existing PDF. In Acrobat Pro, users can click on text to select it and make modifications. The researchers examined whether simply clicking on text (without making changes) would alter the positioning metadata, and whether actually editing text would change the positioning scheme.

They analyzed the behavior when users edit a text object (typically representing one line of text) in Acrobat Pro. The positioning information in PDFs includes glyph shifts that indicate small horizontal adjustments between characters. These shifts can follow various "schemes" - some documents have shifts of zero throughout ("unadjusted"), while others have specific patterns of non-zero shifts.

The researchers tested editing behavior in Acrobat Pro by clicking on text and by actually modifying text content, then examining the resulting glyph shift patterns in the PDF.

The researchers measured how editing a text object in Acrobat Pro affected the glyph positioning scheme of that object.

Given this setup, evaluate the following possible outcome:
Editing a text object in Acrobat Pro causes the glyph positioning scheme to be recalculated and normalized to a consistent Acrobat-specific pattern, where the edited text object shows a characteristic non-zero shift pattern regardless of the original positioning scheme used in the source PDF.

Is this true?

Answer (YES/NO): NO